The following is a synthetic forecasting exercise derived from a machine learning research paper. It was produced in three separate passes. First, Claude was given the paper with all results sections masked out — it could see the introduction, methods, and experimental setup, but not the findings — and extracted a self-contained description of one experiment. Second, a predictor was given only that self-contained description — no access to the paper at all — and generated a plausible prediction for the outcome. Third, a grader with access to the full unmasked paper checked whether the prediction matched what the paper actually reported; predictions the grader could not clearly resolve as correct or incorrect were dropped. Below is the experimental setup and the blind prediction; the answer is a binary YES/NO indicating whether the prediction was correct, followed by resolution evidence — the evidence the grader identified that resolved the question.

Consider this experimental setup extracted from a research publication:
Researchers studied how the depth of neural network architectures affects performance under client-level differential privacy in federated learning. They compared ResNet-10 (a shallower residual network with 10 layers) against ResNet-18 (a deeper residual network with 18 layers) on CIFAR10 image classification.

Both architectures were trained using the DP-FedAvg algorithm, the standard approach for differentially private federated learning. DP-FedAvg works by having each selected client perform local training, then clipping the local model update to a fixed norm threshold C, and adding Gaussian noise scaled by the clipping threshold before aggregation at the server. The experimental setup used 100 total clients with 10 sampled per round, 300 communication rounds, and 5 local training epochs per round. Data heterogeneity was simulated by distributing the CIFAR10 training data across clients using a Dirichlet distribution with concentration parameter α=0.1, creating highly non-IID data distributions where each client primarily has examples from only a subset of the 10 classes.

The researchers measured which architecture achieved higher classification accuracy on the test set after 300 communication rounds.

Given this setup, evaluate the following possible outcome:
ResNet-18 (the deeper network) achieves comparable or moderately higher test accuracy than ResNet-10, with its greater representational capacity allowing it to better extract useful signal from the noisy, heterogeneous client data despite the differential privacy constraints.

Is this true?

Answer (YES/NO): NO